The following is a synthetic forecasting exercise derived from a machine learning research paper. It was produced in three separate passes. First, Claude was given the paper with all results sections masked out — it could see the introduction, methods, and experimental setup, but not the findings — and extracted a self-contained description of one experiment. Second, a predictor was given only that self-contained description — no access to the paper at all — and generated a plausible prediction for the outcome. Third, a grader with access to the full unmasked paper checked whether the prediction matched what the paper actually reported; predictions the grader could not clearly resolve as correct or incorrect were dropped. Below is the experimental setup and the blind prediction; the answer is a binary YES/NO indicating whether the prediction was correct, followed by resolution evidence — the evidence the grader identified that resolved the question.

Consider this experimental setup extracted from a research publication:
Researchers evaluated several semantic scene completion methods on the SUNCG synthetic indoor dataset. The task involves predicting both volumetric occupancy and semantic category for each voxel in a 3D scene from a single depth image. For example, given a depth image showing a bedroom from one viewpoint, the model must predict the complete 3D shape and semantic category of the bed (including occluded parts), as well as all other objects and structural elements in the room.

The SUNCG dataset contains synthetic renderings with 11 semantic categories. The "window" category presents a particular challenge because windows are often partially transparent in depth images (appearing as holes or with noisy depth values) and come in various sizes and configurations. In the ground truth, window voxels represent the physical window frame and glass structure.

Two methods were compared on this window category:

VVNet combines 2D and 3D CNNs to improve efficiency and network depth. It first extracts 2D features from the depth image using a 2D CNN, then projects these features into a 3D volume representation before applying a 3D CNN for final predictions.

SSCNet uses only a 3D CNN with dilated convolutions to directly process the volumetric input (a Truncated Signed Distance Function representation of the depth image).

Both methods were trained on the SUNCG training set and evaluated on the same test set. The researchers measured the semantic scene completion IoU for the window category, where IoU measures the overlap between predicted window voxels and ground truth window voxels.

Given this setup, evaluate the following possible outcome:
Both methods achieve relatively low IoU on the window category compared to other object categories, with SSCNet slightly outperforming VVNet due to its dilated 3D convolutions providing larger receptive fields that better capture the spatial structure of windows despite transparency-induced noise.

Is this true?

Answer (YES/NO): NO